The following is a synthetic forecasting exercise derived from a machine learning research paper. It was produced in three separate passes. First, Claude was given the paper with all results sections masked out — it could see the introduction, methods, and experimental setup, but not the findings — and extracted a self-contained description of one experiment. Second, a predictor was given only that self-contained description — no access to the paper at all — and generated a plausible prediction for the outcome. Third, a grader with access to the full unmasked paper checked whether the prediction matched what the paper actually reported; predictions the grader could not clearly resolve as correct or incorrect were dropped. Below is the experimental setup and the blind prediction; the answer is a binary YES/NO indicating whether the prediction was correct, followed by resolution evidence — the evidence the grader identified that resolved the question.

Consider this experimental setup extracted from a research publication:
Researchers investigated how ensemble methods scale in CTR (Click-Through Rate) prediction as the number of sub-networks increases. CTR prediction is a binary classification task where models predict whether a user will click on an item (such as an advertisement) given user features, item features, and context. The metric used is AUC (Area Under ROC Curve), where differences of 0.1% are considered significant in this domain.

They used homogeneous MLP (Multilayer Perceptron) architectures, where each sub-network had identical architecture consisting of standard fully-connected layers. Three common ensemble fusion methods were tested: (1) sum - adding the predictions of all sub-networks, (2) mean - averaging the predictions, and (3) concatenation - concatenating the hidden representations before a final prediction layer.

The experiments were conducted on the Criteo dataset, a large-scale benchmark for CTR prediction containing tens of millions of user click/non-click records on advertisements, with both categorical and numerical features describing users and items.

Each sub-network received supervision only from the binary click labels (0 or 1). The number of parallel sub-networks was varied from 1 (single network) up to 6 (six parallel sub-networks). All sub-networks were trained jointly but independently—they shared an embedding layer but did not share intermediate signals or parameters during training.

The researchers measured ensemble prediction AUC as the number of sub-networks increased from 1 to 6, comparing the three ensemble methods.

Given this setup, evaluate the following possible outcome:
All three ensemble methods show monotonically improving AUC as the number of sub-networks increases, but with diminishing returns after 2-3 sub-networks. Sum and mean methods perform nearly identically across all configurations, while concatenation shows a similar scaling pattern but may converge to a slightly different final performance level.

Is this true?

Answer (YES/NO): NO